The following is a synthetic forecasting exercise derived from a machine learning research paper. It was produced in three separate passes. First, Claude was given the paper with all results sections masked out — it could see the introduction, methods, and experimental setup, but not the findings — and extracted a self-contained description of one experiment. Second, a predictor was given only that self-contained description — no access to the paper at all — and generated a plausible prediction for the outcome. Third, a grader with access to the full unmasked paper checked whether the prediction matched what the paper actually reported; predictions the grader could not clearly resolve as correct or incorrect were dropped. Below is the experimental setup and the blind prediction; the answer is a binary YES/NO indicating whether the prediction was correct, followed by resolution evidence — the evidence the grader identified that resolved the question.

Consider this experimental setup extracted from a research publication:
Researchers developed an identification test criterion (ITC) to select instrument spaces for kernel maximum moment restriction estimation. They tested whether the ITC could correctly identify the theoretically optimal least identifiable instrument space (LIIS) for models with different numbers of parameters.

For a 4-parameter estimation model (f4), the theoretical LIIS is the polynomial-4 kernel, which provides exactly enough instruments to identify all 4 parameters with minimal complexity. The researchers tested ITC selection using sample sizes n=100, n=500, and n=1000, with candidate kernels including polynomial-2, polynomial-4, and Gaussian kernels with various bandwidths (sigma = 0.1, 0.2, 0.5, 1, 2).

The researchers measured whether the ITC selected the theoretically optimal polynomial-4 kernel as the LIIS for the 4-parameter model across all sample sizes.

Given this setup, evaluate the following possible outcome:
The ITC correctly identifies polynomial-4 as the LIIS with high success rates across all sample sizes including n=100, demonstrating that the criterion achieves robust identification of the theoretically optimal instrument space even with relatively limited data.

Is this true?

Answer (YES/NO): NO